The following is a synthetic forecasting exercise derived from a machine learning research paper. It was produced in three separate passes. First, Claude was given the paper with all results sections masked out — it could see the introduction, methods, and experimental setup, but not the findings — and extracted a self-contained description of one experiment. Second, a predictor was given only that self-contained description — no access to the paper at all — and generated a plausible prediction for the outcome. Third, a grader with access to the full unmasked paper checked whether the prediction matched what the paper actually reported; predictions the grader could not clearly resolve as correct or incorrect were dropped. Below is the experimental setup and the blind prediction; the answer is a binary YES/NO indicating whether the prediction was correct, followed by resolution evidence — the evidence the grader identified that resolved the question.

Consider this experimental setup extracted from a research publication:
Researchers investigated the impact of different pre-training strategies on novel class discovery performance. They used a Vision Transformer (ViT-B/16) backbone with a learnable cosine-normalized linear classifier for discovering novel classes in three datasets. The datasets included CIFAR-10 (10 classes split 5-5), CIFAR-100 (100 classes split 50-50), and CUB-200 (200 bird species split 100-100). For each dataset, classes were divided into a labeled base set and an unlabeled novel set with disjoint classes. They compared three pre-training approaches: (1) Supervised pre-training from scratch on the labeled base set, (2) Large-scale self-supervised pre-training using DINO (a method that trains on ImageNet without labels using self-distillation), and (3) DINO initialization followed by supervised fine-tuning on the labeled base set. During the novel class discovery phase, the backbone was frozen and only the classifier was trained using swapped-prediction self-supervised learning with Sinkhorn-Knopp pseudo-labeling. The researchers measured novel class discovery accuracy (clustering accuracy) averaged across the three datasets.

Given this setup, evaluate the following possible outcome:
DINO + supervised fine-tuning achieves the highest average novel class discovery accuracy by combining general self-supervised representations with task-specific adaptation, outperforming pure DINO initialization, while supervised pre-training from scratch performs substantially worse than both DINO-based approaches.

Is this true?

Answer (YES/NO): YES